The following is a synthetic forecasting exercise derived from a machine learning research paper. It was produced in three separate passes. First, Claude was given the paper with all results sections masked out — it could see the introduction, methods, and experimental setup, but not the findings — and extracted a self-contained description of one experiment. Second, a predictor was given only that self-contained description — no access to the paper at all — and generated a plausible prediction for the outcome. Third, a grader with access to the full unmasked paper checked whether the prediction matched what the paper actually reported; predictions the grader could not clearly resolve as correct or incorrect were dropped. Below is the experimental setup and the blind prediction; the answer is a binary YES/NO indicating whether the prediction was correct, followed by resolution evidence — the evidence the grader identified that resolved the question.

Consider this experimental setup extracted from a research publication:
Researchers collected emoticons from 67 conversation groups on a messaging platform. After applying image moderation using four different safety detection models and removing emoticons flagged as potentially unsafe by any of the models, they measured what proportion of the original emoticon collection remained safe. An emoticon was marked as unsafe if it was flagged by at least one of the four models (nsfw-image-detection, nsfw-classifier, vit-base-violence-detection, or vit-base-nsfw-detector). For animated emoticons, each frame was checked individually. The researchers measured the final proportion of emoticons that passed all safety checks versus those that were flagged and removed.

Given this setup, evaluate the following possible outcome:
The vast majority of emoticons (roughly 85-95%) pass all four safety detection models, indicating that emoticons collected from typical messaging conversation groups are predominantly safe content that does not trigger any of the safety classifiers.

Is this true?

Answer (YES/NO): YES